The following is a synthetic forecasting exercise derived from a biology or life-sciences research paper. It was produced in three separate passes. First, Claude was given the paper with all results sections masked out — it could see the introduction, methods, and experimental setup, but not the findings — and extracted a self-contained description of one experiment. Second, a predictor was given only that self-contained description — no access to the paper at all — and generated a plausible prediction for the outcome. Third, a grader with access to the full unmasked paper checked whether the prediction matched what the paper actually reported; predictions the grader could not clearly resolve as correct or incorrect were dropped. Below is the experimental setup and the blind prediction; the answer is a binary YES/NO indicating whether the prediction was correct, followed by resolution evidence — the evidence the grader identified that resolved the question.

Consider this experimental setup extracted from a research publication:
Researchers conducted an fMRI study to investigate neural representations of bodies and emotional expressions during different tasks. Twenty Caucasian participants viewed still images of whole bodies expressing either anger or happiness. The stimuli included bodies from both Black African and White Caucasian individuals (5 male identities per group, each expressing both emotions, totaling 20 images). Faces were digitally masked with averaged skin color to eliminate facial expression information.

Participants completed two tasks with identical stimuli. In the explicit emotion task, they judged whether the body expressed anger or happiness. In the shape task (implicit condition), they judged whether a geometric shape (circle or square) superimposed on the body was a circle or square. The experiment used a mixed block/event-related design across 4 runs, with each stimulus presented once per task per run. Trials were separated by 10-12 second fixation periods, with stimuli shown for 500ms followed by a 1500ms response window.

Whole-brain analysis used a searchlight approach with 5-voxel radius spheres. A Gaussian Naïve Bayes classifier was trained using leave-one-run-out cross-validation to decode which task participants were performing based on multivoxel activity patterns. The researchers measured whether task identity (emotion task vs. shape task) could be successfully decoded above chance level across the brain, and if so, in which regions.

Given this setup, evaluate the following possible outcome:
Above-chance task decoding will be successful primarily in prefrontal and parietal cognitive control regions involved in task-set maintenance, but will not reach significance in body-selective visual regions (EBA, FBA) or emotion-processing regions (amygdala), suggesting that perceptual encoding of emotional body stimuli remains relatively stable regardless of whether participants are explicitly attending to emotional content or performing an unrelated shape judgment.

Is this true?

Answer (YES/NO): NO